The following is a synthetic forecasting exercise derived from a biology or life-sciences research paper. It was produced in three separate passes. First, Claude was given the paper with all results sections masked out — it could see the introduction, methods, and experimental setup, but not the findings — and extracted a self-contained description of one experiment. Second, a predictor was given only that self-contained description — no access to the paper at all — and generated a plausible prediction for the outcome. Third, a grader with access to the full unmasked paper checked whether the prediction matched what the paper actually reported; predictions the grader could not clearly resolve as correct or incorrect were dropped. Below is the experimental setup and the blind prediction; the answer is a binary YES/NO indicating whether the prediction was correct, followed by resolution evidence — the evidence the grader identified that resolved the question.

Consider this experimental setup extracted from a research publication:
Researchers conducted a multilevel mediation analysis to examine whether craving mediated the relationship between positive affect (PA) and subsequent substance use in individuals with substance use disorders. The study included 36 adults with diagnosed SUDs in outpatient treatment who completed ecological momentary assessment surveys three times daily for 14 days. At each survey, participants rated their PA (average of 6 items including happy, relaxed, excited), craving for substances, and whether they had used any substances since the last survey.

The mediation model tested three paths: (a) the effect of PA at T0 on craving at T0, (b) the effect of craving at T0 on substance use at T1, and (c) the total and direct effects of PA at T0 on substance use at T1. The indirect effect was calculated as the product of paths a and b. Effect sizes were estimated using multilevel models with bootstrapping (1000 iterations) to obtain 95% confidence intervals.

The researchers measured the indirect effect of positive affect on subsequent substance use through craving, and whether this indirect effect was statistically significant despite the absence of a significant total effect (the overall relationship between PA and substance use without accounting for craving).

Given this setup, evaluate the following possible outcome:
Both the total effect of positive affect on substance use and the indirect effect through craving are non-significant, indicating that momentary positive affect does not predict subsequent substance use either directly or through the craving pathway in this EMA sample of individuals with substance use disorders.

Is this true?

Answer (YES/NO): NO